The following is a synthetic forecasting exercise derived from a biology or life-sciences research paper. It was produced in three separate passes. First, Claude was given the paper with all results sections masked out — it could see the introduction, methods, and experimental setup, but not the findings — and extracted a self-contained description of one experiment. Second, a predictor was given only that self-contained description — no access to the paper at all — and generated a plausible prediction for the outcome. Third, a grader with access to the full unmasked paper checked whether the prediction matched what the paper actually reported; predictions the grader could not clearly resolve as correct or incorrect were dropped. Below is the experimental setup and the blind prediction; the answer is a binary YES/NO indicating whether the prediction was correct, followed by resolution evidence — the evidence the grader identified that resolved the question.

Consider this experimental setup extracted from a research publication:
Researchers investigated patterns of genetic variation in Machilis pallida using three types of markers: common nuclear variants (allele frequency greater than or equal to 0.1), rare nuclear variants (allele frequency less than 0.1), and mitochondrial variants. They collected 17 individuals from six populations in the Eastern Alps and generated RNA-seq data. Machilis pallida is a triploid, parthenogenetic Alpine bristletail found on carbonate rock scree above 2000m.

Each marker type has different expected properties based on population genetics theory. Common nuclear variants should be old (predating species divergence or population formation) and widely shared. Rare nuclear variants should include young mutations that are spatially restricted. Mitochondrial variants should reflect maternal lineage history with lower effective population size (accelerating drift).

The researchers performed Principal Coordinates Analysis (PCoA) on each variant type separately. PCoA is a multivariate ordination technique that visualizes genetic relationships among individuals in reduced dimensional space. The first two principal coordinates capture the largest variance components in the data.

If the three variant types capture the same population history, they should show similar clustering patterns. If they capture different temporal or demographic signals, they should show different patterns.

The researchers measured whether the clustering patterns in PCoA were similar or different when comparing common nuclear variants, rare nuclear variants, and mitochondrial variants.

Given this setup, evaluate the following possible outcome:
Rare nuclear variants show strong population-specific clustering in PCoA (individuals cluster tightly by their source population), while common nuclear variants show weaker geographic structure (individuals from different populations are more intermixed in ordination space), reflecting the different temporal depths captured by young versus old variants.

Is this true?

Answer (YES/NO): NO